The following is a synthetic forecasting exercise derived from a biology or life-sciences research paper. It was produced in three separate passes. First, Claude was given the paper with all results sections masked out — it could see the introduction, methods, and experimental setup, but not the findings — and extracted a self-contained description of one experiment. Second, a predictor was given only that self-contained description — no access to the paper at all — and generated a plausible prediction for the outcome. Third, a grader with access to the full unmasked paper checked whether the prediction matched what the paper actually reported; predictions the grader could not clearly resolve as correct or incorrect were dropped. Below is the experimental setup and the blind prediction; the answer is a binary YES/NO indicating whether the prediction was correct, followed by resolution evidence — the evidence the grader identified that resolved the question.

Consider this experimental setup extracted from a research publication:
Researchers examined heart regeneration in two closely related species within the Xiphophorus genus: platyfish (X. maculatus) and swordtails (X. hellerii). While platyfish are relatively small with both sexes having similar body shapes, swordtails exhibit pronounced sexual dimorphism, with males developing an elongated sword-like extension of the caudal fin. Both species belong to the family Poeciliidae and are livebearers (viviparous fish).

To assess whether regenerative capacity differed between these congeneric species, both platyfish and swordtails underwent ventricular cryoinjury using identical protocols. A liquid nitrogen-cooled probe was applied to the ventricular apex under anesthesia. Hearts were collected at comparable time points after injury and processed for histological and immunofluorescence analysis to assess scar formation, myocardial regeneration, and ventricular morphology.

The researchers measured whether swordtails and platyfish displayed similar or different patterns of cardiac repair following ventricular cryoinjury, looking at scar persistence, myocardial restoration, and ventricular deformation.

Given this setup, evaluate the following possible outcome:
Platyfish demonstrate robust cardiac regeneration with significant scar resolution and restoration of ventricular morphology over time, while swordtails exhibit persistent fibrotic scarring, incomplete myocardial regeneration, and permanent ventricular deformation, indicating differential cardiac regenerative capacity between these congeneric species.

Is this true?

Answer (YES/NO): NO